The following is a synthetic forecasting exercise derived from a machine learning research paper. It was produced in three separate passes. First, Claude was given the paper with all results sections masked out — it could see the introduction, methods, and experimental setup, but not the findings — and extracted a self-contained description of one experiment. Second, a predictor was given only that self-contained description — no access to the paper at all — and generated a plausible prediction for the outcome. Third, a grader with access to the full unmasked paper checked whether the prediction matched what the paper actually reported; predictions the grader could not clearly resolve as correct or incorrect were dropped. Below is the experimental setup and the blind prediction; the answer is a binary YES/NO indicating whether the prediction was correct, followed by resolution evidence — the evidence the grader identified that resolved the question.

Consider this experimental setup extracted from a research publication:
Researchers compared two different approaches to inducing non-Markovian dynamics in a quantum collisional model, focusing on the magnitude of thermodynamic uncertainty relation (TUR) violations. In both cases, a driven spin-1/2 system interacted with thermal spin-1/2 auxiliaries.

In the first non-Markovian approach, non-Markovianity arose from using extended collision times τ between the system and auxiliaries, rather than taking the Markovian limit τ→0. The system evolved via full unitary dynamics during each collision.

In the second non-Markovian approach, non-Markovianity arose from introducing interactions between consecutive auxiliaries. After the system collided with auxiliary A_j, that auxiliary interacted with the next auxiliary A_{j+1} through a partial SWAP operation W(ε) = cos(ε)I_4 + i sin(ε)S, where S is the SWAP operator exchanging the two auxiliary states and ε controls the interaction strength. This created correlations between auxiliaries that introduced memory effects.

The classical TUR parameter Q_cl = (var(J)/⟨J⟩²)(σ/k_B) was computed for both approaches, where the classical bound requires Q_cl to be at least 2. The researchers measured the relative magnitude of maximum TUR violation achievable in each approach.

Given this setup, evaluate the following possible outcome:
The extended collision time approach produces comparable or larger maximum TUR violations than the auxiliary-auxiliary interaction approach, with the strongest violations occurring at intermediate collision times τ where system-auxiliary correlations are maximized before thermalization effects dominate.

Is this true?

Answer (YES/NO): NO